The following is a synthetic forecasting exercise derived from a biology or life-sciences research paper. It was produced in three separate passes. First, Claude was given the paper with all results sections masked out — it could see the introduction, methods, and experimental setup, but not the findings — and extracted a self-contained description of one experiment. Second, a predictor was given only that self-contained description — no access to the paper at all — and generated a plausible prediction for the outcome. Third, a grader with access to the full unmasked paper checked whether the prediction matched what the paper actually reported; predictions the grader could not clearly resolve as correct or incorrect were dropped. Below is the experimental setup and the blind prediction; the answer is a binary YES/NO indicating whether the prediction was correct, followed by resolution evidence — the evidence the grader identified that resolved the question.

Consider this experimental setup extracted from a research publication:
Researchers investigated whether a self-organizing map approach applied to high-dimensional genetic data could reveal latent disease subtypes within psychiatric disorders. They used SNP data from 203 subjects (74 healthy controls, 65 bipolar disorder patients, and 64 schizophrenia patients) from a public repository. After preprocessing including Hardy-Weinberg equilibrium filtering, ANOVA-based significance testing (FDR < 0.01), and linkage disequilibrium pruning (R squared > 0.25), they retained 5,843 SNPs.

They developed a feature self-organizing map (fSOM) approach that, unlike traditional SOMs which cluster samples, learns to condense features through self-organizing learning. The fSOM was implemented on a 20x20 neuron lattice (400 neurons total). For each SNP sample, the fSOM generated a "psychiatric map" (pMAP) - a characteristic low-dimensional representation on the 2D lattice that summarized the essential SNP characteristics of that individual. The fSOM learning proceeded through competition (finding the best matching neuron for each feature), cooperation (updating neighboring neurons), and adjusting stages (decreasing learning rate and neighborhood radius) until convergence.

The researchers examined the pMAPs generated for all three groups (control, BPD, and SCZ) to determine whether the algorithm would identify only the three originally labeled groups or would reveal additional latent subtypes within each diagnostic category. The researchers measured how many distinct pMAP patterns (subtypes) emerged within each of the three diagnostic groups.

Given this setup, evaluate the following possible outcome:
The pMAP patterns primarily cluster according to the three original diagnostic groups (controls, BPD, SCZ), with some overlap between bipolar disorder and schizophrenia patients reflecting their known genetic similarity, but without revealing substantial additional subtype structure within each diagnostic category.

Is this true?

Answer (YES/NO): NO